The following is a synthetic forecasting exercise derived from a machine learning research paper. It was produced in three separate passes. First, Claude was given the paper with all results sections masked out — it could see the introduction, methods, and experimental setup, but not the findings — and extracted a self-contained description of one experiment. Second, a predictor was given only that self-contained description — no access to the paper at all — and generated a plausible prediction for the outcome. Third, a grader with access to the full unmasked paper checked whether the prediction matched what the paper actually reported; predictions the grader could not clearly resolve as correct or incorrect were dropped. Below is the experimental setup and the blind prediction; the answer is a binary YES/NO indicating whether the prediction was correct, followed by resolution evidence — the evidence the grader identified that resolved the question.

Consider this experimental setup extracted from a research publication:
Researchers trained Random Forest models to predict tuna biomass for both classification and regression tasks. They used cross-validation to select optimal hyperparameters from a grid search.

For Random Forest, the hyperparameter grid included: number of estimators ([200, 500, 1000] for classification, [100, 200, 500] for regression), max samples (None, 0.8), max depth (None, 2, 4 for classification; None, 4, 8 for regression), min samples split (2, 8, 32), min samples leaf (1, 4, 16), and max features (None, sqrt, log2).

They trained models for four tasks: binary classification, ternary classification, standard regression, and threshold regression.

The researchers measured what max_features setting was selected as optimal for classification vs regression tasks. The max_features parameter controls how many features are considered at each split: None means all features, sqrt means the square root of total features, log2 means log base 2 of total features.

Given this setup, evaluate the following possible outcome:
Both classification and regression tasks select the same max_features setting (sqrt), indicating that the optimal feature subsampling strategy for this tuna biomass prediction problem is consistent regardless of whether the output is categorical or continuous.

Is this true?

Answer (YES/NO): NO